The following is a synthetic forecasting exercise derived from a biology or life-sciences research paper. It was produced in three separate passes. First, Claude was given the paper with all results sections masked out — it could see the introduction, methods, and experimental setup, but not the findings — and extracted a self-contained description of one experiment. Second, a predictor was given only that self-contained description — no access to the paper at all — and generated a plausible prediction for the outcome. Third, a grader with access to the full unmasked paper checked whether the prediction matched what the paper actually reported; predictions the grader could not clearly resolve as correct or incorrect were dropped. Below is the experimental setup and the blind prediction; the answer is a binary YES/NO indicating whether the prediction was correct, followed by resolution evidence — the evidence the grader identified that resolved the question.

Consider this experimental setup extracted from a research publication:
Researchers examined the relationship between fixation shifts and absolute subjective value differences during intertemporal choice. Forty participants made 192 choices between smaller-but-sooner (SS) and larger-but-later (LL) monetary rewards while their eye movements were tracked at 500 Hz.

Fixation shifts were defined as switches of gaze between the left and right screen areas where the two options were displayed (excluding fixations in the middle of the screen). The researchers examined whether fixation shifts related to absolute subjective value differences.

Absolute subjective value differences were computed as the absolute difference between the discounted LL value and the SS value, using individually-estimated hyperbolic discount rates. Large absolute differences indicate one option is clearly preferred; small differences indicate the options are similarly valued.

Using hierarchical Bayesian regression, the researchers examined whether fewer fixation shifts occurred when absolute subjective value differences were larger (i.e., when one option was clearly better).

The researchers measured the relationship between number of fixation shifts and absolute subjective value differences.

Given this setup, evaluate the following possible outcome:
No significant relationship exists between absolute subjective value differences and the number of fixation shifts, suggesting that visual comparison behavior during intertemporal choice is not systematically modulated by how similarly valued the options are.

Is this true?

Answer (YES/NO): NO